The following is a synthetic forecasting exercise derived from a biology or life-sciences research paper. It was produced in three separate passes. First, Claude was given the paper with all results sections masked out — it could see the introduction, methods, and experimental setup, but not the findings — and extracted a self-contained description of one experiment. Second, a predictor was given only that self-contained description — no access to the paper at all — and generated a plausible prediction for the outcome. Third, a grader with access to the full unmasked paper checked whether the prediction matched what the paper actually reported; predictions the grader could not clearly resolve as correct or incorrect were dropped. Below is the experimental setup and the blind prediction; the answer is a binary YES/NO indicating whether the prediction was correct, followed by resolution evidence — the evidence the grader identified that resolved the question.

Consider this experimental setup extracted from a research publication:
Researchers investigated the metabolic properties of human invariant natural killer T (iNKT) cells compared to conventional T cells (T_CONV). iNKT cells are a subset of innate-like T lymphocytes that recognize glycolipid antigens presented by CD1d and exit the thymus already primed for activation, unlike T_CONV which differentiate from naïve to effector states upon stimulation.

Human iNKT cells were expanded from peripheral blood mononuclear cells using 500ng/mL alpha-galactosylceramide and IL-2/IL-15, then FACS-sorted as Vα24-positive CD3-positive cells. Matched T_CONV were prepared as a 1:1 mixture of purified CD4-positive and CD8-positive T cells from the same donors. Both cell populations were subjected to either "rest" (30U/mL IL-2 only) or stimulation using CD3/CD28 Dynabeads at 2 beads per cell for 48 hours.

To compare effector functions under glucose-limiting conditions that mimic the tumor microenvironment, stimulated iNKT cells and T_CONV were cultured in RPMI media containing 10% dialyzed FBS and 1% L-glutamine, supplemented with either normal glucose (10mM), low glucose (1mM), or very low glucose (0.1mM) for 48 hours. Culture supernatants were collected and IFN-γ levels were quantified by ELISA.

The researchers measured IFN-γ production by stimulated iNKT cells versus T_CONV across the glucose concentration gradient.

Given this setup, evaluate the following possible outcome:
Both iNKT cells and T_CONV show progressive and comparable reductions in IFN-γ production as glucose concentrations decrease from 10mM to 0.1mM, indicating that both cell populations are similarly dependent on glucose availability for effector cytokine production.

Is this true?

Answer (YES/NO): NO